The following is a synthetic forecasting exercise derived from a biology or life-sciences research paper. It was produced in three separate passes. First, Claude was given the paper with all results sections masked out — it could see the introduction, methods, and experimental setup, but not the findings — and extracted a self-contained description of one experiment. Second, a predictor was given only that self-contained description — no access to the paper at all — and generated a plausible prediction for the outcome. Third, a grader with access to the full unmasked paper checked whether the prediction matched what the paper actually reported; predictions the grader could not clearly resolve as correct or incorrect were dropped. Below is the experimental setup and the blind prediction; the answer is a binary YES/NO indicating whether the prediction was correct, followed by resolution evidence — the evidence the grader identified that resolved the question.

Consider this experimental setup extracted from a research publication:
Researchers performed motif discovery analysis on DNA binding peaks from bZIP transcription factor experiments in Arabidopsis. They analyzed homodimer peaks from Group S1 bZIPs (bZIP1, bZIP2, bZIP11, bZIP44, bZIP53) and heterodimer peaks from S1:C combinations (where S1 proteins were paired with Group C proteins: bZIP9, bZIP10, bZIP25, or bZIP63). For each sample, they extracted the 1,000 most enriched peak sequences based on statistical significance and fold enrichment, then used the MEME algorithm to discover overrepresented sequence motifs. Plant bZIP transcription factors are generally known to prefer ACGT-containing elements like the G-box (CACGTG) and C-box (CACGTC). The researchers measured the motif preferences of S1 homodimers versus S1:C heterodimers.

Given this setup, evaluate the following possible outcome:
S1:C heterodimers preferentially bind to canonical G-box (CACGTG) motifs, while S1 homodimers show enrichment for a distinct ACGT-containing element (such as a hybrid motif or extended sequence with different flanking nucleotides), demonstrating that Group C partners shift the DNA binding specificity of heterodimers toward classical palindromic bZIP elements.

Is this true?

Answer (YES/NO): NO